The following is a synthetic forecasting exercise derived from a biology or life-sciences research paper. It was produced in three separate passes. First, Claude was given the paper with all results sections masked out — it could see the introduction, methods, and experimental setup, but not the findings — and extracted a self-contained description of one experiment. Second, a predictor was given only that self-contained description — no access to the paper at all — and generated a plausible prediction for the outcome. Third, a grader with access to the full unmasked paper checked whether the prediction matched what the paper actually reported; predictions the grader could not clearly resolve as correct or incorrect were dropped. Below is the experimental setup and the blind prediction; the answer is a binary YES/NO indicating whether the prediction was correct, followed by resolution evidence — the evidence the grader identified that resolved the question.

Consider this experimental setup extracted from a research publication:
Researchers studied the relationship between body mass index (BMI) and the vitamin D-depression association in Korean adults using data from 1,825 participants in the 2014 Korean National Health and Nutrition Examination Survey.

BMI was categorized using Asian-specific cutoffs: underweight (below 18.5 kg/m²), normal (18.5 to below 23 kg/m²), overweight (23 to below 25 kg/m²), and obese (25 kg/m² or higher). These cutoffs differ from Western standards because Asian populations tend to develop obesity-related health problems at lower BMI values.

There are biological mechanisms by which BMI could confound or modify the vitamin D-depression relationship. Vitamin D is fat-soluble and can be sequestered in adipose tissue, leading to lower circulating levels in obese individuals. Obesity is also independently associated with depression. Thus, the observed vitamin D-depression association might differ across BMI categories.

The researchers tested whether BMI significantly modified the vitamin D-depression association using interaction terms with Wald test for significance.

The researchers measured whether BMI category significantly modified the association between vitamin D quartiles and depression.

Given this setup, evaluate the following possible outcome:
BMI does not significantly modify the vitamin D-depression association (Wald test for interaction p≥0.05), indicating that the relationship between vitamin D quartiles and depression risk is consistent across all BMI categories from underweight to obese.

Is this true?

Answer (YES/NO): YES